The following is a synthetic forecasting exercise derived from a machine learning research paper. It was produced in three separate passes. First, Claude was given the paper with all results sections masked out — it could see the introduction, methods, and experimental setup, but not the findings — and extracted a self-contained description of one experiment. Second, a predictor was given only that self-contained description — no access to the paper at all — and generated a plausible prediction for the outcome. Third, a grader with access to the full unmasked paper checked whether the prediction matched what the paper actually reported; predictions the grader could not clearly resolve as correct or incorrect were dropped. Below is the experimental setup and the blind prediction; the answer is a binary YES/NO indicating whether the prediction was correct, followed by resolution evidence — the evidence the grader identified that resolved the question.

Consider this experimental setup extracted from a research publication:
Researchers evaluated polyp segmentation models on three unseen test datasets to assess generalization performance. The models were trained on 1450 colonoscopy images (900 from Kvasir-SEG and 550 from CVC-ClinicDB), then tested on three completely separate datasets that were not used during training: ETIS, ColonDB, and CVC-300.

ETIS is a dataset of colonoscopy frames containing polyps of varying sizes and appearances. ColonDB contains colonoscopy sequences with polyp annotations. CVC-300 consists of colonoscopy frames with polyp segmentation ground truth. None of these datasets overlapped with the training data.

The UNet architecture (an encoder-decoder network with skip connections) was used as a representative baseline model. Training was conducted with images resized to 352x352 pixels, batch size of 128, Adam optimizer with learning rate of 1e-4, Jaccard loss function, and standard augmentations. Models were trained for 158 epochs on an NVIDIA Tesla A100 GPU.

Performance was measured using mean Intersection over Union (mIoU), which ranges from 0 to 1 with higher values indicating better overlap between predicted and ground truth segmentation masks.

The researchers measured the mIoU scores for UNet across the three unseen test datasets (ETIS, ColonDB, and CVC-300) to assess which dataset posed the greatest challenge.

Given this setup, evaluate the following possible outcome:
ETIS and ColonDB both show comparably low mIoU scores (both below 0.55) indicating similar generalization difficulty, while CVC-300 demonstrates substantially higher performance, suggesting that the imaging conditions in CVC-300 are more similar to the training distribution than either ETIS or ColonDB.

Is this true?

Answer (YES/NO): NO